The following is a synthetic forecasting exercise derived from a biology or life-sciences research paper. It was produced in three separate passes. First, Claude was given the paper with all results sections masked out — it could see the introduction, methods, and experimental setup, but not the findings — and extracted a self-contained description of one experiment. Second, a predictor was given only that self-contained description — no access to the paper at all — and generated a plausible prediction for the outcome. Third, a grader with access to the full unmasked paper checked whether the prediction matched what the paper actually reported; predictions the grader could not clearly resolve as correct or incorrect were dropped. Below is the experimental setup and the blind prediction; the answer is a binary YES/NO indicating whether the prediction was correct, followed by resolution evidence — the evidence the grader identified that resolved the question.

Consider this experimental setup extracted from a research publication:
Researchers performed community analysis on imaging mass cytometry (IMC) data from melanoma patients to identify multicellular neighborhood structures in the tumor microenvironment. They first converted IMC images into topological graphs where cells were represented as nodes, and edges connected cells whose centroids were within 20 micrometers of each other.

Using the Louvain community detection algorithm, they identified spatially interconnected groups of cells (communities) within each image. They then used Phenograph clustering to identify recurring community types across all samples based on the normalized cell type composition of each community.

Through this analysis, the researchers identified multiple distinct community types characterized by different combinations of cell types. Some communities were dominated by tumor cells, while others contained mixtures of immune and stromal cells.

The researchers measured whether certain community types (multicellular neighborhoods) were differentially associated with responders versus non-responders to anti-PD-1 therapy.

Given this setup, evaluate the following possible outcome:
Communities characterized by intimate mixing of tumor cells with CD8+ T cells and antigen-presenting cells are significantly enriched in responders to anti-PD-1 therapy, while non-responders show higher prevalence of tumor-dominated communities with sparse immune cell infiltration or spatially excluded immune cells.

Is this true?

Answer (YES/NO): NO